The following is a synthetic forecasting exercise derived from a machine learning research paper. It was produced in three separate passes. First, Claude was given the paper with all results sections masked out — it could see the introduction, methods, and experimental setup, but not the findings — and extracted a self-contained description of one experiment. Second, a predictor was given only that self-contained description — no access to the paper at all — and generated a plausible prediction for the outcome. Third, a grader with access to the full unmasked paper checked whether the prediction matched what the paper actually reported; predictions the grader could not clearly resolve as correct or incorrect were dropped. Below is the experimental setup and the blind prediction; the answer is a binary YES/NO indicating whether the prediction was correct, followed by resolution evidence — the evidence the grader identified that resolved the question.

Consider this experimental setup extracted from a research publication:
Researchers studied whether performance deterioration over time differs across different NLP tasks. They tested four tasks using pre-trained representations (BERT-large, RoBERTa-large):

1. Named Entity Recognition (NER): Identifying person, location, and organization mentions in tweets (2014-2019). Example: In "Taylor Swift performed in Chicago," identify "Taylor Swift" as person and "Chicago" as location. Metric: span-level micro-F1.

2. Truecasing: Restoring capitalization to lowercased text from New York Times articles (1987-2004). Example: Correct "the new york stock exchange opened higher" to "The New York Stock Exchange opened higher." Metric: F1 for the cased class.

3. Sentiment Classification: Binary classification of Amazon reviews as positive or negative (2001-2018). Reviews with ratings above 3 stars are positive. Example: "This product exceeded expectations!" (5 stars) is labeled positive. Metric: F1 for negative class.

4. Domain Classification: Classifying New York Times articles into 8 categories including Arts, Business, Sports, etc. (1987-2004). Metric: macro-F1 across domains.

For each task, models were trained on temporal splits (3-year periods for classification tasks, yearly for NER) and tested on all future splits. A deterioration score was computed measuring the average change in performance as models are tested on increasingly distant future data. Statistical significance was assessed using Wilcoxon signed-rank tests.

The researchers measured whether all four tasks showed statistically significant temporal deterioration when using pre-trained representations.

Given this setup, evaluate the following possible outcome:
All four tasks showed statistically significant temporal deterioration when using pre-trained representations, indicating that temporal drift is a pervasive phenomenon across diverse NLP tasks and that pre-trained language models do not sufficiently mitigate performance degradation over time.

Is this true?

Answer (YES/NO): NO